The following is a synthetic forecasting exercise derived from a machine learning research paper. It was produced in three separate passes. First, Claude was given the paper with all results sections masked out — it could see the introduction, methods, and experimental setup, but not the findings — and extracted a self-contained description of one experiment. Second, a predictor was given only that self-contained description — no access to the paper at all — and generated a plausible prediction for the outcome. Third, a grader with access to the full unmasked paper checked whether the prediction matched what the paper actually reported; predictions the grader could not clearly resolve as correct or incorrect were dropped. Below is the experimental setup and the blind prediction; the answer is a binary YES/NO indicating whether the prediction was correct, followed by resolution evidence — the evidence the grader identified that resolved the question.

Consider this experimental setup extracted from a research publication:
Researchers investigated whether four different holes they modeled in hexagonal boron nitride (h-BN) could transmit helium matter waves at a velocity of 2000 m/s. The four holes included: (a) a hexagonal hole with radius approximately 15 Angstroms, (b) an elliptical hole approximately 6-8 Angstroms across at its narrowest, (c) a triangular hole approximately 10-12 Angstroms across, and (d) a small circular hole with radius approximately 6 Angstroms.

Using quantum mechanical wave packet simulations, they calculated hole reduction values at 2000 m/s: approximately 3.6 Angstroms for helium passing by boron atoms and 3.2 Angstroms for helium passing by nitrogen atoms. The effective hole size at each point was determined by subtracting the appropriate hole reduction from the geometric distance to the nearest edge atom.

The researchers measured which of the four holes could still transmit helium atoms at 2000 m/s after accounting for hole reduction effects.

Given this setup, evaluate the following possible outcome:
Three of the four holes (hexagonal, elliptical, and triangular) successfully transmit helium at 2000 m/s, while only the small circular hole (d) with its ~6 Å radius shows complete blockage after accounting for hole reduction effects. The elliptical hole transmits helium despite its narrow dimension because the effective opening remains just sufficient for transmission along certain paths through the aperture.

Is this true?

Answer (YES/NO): NO